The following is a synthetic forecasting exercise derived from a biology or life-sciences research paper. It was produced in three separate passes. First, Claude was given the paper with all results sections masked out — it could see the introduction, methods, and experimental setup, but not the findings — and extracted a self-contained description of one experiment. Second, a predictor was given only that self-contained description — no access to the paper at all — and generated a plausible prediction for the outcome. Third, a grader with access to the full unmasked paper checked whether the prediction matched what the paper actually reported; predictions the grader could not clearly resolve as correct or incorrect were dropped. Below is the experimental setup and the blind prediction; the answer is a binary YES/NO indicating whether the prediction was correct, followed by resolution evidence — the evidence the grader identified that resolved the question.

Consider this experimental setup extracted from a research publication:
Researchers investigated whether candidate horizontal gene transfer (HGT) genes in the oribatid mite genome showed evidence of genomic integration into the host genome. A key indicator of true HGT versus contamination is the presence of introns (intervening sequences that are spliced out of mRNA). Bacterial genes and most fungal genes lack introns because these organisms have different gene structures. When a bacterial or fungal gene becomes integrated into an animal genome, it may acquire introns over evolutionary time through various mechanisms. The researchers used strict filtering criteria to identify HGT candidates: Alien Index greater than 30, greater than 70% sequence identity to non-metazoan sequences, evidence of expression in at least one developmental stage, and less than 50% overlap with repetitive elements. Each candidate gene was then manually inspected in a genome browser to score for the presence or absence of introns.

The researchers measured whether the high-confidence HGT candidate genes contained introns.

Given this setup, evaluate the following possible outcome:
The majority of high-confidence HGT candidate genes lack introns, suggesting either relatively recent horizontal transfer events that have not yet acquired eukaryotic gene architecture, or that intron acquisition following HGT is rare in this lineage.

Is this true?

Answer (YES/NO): NO